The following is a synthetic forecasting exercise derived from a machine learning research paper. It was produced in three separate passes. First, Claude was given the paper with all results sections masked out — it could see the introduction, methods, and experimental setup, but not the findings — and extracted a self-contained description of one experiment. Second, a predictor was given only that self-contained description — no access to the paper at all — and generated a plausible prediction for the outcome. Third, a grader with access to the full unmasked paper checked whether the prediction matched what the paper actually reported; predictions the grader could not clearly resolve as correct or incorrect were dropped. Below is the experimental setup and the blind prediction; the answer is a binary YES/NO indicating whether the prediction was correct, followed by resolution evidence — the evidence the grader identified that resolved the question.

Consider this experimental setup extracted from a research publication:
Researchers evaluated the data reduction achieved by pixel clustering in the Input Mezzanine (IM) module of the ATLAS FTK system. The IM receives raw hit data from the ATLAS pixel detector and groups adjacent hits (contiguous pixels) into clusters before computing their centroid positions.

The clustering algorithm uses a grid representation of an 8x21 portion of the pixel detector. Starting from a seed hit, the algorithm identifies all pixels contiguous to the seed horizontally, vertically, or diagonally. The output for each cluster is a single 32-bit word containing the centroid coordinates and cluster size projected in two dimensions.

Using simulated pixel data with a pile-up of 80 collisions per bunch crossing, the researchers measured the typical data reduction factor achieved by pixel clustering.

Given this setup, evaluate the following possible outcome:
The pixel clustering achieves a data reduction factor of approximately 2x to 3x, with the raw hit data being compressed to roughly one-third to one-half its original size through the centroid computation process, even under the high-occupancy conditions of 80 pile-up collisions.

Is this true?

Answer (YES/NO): NO